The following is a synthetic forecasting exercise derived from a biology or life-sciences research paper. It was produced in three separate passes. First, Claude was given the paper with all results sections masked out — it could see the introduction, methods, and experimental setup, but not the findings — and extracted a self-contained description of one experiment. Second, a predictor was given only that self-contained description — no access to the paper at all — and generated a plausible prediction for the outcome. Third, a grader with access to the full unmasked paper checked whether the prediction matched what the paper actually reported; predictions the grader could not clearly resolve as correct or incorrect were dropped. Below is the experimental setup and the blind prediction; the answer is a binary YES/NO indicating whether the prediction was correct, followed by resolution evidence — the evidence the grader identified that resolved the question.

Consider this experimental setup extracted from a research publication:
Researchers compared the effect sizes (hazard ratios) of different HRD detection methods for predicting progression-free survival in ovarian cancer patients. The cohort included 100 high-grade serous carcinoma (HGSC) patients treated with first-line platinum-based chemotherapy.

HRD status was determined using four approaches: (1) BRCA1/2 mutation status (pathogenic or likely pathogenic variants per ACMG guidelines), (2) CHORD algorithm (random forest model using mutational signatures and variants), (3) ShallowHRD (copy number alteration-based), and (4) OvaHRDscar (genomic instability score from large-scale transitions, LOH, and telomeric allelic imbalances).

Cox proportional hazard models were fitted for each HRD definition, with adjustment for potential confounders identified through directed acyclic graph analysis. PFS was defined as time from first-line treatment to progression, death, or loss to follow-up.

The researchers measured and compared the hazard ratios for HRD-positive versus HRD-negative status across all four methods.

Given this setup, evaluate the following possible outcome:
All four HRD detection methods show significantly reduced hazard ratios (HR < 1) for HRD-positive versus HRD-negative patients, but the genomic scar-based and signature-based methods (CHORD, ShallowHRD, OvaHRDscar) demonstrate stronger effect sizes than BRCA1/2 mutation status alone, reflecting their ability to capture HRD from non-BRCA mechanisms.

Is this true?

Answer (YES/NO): NO